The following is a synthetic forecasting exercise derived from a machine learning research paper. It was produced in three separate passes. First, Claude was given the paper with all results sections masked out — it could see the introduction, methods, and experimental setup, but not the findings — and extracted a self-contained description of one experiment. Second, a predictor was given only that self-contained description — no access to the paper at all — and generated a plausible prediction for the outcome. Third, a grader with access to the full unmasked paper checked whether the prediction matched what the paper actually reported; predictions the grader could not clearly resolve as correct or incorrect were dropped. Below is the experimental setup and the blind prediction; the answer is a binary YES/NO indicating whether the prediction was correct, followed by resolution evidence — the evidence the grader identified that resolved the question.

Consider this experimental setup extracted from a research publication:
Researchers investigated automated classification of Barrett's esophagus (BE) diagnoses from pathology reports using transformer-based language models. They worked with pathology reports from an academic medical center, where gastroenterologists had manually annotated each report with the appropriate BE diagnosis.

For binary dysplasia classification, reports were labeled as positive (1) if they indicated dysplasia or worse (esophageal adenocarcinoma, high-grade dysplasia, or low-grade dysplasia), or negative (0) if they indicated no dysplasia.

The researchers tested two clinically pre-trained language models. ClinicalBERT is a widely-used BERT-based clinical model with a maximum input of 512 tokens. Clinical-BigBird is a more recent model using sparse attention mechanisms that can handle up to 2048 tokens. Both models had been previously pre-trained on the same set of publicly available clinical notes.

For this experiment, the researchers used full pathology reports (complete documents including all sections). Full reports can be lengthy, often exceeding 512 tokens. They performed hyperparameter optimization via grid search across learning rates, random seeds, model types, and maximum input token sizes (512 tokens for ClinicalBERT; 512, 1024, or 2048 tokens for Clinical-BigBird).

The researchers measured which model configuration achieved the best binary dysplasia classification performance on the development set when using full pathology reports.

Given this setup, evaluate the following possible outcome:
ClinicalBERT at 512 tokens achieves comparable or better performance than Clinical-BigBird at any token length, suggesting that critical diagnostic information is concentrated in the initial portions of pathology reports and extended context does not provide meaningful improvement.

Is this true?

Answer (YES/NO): YES